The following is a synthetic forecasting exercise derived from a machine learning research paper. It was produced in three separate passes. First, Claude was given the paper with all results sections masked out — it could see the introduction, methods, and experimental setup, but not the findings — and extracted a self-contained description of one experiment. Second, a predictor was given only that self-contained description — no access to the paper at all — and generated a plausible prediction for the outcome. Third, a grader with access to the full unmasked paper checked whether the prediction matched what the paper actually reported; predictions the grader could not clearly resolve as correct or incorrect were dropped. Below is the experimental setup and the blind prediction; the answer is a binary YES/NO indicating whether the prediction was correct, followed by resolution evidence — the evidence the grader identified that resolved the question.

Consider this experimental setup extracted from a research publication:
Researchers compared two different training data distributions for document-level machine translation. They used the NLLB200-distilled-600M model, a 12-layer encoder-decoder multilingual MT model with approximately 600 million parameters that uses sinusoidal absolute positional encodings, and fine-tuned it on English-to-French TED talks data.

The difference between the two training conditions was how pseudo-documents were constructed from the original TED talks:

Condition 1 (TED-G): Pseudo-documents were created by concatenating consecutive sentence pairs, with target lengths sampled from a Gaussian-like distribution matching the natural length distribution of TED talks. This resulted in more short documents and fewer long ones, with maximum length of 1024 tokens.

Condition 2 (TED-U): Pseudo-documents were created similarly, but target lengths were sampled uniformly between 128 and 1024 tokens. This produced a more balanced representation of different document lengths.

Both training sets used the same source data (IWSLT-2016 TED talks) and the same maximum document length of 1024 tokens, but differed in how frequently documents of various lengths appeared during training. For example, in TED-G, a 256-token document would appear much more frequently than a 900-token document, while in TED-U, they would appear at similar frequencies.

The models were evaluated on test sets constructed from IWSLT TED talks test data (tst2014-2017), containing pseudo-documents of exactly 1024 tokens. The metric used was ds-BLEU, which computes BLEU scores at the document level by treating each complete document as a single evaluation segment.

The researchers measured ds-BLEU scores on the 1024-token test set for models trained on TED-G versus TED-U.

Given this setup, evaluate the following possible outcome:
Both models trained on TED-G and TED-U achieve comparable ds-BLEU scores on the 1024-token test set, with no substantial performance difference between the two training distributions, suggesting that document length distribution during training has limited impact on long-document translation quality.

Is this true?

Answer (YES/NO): NO